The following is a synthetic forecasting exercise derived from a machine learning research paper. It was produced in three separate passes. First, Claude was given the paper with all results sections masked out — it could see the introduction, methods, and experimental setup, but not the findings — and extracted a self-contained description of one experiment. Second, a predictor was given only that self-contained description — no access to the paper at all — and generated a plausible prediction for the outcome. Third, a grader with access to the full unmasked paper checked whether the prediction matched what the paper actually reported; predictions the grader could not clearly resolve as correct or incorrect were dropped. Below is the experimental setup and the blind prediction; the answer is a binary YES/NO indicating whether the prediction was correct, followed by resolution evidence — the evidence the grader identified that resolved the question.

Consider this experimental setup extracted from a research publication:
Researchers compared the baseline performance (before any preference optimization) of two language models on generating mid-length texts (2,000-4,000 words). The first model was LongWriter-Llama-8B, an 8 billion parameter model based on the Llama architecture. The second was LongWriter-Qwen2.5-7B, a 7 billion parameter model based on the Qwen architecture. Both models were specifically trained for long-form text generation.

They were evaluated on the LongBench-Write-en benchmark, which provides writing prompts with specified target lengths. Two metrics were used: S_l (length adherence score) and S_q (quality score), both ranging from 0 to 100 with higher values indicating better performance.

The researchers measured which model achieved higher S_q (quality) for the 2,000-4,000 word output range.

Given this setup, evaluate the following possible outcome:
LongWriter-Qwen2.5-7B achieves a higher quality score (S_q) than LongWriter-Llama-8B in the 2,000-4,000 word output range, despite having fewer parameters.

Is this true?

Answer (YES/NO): NO